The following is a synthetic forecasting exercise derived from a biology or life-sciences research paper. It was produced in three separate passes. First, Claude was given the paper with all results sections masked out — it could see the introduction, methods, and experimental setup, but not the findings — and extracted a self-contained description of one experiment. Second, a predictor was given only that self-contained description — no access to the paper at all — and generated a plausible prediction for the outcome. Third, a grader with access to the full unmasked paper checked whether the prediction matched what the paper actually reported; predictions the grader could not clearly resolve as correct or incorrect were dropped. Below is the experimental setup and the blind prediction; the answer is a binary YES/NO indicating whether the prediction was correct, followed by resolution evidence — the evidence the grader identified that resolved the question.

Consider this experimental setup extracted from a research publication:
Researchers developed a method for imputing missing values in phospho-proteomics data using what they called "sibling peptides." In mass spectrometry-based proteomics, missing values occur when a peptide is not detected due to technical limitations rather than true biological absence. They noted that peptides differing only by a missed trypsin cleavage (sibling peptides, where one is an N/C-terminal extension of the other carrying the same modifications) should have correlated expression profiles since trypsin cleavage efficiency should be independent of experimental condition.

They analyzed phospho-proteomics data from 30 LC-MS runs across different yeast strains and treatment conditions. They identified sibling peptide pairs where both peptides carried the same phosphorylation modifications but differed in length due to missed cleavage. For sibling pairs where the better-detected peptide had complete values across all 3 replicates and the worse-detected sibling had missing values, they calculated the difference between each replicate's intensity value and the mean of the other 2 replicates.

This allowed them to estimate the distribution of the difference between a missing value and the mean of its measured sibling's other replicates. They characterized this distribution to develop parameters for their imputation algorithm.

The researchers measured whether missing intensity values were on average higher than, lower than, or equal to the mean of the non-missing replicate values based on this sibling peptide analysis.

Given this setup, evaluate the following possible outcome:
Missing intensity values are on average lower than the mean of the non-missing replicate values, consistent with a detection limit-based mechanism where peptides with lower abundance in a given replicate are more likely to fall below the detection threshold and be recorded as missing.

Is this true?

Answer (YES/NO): YES